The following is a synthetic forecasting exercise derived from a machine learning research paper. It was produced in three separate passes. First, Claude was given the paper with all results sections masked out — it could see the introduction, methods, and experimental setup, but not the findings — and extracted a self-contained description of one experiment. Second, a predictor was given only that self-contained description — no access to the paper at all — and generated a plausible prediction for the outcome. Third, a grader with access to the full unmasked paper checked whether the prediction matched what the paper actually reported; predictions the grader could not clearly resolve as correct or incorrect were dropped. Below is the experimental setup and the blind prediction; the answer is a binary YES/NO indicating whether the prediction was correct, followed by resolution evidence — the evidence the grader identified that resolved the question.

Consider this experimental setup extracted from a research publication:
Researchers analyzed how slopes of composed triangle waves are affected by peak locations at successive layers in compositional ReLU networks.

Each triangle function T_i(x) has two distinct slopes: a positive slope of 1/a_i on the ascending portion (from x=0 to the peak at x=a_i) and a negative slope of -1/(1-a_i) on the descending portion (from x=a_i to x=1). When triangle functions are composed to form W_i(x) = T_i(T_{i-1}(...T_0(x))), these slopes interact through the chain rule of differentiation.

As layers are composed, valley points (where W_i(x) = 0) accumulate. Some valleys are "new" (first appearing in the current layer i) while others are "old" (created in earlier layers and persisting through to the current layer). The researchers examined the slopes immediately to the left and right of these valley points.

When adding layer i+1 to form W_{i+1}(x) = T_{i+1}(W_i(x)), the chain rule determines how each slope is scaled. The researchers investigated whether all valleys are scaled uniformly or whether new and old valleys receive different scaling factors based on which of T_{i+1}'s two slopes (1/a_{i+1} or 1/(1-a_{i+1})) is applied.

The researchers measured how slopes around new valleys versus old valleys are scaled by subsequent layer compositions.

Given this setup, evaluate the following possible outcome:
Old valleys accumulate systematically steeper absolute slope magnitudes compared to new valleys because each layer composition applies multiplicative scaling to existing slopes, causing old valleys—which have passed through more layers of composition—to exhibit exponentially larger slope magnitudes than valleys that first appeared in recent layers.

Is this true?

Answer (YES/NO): NO